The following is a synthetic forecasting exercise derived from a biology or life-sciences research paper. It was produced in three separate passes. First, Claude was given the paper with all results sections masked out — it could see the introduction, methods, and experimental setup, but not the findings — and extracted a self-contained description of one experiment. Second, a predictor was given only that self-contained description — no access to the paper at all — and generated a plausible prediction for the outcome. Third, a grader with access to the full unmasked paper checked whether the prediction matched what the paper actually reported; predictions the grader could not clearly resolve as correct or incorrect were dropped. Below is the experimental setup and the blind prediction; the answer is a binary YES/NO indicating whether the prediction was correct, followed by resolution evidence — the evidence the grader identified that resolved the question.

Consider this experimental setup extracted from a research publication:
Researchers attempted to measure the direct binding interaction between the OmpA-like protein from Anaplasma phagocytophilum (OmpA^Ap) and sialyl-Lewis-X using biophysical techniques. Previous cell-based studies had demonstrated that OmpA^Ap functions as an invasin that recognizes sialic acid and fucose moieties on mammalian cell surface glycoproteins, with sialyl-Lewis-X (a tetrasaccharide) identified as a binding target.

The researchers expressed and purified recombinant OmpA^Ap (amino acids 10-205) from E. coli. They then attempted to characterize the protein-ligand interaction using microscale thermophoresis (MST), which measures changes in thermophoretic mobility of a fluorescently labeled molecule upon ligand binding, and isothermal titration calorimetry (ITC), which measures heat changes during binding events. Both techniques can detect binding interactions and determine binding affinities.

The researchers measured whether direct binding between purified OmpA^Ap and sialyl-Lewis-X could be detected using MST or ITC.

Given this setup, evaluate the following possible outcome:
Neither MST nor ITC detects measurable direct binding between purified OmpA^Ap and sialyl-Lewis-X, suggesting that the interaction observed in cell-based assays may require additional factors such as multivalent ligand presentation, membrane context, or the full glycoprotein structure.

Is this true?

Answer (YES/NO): YES